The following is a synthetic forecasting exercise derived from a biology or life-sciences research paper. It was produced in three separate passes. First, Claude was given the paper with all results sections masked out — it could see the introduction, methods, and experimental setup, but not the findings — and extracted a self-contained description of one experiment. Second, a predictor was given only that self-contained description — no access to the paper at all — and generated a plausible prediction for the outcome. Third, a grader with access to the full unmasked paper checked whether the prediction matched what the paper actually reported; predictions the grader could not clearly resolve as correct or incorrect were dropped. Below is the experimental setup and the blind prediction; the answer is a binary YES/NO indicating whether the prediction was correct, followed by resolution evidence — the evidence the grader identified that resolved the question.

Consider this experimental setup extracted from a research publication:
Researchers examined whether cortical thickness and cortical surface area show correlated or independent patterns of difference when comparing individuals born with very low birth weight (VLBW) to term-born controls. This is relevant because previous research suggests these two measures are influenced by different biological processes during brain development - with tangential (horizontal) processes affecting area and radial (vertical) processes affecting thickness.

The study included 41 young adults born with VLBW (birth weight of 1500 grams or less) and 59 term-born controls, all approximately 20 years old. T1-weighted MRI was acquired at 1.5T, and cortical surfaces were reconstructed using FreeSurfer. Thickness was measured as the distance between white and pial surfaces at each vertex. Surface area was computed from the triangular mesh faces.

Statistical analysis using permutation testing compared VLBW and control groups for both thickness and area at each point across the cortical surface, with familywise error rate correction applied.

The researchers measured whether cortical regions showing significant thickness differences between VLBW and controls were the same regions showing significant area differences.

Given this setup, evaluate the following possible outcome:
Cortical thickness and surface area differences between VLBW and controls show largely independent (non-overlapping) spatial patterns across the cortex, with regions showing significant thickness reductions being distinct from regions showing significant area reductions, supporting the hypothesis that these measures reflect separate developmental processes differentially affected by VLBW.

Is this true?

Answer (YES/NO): YES